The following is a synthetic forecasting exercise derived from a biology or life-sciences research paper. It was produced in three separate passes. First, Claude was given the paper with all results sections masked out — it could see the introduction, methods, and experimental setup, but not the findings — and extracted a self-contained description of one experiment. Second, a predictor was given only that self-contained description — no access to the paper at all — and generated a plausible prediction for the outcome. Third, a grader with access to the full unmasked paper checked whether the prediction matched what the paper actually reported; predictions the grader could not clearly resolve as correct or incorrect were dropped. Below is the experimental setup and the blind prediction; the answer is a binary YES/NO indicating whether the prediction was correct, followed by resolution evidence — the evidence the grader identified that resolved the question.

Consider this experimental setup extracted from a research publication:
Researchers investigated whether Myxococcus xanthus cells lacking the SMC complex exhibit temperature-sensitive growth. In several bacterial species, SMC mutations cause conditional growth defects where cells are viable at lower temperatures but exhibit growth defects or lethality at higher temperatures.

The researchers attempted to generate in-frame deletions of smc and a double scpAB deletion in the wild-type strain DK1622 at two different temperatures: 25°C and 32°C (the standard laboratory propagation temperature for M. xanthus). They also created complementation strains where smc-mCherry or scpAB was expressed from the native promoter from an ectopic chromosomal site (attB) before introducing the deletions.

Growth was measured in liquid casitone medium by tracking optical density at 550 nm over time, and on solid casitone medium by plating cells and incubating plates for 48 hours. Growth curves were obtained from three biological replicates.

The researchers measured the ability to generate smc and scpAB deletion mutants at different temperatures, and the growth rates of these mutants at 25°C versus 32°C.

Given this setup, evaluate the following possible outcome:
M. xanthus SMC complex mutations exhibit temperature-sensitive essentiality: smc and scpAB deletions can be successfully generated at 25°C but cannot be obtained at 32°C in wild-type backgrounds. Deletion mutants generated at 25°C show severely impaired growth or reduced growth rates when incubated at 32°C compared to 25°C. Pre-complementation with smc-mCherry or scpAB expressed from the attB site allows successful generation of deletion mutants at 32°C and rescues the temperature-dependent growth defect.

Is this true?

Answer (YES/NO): YES